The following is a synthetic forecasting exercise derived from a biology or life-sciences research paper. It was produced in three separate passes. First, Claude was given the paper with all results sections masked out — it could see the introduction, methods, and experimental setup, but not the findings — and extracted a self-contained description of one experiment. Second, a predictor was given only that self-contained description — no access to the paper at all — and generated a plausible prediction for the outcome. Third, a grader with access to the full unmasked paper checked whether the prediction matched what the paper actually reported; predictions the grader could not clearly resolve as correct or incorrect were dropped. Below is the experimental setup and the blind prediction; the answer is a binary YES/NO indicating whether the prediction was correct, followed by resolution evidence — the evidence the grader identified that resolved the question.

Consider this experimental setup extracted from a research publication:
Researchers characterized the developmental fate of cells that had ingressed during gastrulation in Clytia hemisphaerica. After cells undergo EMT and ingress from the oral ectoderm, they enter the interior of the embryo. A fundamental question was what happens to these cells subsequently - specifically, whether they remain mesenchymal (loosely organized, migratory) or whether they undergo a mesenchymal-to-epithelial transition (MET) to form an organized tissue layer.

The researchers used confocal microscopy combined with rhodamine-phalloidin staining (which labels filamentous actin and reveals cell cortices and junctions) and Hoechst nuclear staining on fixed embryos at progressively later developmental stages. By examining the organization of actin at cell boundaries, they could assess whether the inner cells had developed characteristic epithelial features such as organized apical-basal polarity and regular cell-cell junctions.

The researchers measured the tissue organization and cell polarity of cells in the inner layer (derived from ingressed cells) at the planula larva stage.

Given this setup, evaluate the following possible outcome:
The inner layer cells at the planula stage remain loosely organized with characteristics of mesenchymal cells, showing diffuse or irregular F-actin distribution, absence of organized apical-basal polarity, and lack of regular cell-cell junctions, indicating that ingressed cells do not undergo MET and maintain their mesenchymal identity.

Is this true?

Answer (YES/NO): NO